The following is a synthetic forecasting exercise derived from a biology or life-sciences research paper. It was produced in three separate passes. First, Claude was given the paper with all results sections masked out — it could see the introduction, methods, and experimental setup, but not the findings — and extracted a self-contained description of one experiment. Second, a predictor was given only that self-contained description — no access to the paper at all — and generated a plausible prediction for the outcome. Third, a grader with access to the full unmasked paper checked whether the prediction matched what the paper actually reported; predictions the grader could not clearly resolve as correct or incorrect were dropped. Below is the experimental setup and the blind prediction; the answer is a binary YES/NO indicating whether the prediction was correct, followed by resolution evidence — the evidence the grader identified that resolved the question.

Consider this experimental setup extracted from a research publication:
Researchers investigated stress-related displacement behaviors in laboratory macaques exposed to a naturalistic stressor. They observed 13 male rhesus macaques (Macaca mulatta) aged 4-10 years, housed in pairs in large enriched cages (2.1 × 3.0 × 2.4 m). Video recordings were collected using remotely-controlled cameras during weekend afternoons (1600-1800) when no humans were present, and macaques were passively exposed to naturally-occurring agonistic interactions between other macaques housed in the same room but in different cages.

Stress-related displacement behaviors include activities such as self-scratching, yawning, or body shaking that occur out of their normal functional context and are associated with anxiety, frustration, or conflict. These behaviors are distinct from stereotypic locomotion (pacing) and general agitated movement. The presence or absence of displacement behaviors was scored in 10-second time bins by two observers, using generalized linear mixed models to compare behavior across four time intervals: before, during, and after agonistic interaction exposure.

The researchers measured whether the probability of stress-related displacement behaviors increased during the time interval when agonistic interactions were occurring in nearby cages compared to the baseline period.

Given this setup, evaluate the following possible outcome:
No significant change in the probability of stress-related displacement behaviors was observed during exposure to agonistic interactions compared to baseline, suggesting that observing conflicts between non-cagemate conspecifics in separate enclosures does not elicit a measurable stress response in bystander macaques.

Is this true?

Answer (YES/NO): NO